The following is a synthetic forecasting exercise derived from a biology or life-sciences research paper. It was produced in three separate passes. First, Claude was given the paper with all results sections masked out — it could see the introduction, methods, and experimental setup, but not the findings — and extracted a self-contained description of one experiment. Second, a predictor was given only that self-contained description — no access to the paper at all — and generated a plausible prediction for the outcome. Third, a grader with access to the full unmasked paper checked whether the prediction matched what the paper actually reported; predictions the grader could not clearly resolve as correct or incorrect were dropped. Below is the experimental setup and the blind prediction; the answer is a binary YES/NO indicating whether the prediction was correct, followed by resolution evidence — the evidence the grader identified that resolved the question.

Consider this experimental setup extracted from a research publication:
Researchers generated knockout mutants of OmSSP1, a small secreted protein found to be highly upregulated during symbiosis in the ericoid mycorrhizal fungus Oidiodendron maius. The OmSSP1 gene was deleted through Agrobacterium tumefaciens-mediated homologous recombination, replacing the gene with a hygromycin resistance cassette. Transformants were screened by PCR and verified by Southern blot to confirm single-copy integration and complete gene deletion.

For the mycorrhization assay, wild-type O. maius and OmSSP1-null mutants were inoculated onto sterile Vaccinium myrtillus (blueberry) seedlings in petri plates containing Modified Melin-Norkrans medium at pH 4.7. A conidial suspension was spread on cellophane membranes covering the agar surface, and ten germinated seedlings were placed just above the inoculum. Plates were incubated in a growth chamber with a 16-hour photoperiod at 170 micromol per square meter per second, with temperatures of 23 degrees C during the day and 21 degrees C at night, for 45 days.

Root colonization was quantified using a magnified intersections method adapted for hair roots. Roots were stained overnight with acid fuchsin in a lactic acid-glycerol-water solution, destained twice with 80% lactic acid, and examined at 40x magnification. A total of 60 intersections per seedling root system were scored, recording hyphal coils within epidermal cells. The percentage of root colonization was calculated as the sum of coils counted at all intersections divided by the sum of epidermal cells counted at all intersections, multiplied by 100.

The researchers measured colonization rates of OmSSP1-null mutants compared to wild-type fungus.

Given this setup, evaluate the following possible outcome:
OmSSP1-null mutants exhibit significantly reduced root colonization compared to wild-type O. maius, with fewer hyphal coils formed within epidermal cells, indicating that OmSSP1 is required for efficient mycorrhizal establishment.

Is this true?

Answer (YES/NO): YES